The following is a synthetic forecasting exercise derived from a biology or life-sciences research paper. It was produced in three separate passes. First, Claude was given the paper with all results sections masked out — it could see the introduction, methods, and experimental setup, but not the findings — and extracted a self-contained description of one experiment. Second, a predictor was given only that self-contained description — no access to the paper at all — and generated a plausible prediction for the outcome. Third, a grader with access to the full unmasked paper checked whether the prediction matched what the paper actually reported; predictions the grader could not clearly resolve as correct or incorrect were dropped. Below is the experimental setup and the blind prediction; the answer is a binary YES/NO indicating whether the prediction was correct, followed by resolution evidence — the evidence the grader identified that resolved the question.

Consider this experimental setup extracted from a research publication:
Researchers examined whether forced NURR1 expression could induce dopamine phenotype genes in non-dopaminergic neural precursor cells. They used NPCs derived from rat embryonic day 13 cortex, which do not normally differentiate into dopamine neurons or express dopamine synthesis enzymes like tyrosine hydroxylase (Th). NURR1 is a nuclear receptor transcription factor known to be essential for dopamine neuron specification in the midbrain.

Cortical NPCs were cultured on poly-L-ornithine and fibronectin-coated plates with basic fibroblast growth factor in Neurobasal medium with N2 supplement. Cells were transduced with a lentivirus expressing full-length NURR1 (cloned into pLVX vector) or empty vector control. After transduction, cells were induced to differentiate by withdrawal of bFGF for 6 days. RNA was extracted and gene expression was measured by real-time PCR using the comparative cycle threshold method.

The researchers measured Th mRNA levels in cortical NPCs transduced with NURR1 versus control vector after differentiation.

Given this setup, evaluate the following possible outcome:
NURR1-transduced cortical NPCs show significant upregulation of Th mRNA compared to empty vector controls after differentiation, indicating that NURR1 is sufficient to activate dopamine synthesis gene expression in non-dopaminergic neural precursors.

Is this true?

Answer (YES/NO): YES